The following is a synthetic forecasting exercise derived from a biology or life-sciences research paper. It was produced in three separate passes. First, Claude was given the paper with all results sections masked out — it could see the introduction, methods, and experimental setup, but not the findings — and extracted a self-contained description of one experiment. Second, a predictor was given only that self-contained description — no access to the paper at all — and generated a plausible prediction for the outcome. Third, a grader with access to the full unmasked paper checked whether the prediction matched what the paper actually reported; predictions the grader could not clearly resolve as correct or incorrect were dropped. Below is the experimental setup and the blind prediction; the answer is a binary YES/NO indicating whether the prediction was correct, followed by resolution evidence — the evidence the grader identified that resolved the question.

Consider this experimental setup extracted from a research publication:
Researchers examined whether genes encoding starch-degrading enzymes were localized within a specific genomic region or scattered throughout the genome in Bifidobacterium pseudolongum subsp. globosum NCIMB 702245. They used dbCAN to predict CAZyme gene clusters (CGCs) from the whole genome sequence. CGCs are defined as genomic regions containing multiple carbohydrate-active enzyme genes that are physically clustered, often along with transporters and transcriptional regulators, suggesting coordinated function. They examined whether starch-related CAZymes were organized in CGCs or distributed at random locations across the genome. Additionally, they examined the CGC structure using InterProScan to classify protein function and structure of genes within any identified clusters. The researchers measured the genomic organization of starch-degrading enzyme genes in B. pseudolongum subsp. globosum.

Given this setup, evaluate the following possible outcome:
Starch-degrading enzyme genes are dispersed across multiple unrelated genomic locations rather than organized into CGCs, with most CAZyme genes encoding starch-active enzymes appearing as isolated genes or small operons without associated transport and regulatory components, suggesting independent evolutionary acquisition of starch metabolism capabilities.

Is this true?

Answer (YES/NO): NO